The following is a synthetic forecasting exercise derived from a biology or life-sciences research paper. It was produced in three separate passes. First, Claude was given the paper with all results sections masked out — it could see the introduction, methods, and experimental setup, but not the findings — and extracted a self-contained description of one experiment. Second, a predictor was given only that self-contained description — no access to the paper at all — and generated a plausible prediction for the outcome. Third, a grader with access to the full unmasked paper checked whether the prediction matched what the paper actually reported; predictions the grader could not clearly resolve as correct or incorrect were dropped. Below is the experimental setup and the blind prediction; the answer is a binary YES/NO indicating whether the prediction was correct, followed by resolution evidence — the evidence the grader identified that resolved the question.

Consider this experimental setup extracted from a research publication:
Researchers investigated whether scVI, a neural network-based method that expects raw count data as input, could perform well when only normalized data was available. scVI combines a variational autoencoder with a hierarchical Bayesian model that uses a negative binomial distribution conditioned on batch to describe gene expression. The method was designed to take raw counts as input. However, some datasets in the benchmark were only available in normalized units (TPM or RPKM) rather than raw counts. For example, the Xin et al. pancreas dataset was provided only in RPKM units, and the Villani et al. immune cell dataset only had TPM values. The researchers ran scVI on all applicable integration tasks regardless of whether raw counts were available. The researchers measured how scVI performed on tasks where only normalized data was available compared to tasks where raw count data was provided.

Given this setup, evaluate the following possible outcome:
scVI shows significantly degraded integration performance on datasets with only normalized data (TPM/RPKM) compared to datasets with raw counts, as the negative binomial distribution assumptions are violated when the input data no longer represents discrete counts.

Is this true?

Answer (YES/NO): NO